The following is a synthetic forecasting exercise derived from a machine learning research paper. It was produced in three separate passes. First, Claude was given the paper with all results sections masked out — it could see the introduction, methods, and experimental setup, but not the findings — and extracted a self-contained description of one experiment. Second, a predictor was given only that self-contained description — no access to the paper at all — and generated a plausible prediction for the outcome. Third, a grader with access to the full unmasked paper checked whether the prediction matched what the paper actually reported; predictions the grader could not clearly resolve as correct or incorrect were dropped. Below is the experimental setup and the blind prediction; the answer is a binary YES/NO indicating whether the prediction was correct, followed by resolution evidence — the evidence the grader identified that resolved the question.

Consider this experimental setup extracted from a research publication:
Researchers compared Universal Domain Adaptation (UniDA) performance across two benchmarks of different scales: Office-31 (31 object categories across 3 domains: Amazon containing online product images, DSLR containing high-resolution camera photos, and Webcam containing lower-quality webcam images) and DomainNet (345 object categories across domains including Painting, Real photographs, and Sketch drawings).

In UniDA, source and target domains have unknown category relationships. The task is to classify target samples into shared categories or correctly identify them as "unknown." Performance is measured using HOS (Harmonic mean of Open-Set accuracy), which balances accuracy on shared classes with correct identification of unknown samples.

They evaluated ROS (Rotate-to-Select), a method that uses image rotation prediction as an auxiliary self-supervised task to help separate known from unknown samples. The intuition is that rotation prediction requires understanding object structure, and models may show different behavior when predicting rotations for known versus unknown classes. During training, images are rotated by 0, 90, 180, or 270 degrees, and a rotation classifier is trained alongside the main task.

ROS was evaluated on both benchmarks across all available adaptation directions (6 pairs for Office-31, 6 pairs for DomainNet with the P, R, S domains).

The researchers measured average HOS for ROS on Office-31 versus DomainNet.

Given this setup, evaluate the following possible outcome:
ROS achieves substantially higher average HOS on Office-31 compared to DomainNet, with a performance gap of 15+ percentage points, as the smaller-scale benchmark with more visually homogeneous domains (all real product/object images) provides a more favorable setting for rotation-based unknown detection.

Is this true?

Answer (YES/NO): YES